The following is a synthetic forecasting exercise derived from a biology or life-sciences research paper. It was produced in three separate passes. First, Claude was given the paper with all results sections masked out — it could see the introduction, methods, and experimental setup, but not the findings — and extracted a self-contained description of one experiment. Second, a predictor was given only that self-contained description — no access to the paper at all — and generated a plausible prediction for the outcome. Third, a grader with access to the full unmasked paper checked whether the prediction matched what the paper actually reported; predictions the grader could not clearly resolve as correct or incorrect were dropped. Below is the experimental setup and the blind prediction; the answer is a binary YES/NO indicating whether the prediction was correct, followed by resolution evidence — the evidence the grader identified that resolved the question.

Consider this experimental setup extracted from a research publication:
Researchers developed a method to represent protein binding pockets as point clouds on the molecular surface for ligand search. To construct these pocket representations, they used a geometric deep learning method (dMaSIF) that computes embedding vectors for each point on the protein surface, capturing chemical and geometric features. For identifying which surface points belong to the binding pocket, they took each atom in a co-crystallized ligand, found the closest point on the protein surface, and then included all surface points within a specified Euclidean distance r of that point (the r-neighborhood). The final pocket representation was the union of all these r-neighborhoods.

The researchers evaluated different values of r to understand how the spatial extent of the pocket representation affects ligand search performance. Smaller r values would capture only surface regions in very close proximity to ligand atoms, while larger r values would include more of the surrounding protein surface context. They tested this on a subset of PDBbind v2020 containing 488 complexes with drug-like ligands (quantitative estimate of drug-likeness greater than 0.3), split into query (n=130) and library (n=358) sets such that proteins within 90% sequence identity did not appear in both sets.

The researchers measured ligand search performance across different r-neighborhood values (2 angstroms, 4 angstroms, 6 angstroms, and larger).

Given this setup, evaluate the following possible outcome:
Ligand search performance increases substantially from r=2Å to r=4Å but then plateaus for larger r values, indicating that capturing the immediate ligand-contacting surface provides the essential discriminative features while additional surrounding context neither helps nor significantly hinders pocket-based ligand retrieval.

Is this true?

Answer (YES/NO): NO